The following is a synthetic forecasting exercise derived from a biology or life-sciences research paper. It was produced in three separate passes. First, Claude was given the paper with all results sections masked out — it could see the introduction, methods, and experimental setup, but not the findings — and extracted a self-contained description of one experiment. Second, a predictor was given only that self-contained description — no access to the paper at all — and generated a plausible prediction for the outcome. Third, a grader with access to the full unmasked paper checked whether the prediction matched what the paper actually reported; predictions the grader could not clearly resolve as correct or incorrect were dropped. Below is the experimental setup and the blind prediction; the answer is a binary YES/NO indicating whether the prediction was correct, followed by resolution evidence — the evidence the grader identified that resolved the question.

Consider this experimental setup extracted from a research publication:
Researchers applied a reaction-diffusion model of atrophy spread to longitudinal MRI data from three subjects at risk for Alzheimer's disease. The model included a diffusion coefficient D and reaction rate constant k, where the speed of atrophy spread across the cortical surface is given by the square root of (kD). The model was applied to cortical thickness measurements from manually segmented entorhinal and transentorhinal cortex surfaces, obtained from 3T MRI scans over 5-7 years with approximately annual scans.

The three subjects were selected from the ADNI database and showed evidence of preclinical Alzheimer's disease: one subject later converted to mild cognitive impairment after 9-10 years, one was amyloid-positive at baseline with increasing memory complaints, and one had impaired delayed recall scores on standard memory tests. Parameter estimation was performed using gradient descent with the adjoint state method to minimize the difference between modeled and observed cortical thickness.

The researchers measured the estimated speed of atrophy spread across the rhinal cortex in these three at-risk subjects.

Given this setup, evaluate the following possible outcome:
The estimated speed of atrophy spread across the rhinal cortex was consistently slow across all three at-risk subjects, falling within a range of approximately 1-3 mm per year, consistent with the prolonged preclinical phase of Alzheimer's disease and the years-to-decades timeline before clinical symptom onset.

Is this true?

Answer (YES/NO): NO